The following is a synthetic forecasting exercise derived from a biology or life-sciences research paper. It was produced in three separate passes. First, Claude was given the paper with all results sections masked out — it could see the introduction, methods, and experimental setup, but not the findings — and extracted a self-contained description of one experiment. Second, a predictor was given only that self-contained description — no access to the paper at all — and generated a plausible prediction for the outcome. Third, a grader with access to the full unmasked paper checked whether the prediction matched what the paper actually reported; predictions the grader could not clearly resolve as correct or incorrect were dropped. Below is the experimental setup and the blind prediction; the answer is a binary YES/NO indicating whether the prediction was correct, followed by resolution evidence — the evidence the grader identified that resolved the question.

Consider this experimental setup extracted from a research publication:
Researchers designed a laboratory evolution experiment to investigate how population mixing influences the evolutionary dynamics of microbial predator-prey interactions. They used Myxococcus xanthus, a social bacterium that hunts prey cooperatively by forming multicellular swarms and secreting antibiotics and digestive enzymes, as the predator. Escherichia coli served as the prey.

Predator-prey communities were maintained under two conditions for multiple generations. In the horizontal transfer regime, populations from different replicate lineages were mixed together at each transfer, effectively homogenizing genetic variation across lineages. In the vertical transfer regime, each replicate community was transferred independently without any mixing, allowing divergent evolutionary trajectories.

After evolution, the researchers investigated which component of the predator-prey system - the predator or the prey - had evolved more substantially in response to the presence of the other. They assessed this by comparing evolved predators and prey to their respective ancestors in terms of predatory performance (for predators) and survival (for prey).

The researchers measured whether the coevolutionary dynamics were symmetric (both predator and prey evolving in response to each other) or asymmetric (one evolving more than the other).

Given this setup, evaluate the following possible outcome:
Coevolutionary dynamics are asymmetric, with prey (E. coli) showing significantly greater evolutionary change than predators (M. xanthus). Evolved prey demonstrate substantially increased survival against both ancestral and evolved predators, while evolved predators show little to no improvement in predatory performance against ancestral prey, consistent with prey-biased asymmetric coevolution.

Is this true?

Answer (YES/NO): YES